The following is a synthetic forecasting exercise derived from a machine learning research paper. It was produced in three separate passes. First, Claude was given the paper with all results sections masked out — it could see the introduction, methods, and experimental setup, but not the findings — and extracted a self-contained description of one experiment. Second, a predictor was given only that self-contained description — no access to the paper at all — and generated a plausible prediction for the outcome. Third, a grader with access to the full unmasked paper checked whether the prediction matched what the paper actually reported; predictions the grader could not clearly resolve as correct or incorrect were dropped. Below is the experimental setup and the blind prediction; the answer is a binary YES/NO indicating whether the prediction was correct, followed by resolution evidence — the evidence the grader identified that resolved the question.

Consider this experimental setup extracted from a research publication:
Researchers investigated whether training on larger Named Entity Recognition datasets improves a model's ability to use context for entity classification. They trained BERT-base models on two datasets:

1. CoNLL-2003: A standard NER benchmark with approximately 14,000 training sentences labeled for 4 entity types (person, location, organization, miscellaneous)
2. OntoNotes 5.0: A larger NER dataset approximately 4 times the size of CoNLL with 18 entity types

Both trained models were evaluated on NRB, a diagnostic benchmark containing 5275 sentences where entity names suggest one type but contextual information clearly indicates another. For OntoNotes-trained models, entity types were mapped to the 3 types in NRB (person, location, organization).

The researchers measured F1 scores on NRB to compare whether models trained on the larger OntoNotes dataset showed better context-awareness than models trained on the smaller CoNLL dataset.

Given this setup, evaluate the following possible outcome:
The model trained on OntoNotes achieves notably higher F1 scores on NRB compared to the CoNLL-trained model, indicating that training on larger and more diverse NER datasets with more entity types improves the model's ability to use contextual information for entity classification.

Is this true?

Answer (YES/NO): NO